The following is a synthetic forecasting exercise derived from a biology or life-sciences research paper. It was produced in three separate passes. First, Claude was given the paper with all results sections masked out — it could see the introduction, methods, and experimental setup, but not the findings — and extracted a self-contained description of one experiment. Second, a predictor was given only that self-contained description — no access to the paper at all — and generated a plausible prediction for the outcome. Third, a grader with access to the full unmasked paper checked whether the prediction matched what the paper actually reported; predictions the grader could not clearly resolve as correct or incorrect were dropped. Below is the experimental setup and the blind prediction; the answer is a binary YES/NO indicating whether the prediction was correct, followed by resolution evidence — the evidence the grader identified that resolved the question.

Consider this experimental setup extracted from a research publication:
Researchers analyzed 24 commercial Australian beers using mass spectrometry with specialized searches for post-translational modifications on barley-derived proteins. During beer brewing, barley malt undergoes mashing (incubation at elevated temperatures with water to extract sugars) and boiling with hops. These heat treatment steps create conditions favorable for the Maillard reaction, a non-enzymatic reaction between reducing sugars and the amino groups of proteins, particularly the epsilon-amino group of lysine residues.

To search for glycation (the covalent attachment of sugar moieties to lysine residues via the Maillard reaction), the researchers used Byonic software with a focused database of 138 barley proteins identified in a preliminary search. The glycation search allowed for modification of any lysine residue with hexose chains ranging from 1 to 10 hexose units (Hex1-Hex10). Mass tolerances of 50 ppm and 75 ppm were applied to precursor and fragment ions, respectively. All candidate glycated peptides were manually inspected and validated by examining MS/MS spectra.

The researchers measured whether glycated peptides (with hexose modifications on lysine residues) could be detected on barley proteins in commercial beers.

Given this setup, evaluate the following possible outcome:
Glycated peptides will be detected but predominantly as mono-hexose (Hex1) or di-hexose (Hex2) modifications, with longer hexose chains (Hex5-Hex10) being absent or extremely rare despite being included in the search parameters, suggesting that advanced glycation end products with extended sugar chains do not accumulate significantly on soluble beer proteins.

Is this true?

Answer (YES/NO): YES